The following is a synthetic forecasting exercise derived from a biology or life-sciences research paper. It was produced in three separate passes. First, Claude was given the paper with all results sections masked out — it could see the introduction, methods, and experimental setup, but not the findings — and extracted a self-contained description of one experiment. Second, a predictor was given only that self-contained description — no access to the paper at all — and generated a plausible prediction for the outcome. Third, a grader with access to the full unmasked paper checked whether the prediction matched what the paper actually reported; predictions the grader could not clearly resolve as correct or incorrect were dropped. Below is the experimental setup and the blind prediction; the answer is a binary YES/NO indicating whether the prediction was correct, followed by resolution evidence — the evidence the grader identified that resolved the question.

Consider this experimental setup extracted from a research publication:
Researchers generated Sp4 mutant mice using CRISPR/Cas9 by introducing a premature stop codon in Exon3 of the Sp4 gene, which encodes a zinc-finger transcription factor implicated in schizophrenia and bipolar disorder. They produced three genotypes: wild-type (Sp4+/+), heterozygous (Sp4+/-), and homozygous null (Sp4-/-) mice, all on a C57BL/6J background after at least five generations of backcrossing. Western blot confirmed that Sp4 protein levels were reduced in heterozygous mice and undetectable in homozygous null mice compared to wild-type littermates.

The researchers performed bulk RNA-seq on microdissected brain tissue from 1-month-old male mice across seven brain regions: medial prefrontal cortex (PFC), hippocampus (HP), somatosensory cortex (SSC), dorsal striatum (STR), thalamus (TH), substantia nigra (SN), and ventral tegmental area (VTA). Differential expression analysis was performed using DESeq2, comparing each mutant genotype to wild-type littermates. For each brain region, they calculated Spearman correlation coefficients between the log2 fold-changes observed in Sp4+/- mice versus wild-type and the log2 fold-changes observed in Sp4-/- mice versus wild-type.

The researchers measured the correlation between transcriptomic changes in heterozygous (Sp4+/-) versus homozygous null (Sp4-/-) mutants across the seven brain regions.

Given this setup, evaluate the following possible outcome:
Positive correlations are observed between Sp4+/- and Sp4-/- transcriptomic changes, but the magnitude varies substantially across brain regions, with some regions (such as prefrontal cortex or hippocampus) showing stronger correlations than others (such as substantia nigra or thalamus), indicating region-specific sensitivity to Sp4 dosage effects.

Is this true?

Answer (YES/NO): NO